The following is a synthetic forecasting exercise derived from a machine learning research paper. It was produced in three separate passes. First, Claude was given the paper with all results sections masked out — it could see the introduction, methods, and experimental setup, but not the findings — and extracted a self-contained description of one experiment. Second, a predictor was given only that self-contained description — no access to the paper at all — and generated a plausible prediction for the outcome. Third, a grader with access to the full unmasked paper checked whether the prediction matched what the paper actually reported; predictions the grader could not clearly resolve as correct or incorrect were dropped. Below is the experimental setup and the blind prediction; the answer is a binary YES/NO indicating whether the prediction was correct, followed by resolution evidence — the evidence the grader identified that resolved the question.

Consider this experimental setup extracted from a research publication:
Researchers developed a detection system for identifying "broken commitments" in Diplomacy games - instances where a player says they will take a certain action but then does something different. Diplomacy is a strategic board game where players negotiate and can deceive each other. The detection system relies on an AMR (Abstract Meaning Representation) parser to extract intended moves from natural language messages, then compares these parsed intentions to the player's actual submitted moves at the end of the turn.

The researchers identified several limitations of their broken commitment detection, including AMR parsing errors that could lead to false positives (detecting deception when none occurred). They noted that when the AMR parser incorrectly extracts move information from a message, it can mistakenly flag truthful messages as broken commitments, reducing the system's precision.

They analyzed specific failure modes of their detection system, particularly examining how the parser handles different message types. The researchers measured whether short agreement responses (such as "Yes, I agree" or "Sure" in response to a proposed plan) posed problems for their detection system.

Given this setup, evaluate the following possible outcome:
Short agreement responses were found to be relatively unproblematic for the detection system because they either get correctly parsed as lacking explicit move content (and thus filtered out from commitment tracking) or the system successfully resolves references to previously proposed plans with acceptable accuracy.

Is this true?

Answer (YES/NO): NO